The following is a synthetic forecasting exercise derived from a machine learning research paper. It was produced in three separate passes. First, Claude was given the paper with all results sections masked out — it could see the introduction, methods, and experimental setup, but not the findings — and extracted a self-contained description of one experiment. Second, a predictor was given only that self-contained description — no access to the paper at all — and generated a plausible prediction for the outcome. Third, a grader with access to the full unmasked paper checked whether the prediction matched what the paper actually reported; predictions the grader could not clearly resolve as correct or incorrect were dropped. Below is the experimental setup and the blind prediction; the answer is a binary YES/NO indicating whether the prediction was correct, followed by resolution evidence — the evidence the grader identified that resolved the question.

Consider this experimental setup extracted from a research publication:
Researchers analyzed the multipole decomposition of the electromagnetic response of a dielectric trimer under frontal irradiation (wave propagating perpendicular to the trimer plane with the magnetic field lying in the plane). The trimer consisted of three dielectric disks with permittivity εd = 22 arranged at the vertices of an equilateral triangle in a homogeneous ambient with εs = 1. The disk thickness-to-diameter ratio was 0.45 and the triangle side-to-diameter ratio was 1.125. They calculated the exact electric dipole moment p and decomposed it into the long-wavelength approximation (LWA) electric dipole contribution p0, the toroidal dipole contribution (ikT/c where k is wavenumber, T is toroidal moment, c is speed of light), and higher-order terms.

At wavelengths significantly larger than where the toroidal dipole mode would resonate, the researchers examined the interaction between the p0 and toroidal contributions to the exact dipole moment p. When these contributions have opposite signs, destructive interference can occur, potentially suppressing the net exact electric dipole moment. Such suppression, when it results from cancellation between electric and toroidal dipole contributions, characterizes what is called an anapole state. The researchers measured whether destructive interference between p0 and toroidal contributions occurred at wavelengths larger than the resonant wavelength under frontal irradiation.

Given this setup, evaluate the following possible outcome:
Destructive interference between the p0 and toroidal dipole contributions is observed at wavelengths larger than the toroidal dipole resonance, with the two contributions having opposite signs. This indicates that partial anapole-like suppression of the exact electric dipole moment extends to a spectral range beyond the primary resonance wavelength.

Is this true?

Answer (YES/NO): YES